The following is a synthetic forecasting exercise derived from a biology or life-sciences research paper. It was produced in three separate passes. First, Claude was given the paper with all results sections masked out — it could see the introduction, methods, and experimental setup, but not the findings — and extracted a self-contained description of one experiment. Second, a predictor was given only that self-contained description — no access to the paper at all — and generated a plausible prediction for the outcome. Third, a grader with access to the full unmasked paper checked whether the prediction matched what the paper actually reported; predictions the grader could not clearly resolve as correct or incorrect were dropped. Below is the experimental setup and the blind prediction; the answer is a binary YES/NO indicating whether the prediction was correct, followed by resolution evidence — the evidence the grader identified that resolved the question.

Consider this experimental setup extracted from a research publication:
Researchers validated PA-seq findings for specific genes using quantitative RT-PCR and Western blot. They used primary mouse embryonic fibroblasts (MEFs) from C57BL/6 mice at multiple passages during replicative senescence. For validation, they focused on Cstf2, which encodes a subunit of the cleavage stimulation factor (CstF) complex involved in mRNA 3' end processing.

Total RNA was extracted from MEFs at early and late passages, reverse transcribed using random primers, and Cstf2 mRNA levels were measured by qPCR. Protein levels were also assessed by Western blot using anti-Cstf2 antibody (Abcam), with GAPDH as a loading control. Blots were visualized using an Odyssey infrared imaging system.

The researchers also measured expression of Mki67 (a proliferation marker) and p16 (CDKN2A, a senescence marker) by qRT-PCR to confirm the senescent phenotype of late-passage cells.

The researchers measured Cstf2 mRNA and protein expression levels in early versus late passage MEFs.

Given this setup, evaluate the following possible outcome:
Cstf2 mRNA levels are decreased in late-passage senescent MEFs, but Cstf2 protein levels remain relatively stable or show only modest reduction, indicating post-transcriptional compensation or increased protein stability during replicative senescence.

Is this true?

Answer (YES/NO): NO